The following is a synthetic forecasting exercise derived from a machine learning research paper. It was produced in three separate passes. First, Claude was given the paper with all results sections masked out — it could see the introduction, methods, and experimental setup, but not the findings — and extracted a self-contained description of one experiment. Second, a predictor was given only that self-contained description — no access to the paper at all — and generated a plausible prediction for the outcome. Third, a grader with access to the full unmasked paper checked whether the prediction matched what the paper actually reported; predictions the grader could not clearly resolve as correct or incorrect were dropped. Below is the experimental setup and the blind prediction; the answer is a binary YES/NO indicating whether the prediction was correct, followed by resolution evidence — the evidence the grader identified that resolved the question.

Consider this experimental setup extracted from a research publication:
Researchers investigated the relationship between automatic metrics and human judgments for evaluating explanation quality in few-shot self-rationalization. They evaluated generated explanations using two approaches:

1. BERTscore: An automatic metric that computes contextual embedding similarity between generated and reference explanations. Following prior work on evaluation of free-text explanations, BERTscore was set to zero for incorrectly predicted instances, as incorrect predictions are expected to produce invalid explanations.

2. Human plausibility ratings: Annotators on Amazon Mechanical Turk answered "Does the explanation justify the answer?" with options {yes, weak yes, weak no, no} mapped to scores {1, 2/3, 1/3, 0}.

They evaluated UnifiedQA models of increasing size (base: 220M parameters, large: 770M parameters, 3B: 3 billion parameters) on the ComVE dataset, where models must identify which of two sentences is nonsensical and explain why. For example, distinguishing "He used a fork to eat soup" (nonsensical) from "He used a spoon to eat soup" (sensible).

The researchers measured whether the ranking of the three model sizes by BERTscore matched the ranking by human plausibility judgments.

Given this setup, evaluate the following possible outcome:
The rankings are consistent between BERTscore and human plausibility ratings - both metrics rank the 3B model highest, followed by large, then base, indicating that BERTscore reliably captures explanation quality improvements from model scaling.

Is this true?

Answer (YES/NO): YES